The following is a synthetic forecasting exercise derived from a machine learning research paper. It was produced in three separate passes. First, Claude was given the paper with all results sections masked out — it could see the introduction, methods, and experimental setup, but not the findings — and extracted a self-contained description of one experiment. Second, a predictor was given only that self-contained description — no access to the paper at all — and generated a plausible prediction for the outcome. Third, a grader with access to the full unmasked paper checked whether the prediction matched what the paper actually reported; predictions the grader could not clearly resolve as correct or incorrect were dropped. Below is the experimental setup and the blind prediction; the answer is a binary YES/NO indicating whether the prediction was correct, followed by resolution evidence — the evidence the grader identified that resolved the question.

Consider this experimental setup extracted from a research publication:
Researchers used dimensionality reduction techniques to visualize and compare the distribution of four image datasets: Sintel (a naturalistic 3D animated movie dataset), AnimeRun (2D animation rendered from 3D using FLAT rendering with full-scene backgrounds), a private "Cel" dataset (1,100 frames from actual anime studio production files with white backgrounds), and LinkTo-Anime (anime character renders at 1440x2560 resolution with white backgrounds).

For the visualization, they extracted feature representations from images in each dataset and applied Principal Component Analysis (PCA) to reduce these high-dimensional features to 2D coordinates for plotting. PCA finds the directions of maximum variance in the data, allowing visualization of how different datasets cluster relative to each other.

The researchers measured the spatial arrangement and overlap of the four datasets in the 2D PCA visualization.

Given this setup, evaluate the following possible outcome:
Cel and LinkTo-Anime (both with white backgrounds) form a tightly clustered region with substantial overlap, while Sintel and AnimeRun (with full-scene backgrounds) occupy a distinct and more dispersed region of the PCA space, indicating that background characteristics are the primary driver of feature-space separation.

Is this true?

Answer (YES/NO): NO